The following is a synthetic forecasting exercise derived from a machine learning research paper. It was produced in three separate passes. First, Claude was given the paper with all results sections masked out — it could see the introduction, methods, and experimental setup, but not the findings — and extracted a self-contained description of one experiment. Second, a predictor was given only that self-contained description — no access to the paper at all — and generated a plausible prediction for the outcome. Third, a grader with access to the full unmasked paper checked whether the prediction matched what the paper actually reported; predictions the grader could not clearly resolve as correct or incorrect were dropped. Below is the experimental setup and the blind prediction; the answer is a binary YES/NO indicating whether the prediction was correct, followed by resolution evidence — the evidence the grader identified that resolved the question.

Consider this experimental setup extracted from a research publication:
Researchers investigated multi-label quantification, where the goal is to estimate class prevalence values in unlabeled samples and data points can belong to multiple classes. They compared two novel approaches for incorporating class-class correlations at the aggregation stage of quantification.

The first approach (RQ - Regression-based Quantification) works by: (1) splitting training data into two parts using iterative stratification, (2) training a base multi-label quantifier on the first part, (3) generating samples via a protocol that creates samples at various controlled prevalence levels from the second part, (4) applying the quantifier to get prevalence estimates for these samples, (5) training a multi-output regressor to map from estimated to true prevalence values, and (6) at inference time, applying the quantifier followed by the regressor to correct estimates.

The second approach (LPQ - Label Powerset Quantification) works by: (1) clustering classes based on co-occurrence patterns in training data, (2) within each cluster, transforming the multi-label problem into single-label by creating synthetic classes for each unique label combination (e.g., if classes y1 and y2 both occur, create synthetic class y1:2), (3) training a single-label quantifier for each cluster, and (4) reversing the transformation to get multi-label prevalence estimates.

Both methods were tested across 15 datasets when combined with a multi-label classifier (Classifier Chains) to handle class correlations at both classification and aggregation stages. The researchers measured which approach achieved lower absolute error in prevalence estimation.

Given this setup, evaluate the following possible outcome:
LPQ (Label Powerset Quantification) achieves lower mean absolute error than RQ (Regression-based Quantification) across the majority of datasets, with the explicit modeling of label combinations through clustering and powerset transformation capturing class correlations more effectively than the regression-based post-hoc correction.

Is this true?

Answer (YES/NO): NO